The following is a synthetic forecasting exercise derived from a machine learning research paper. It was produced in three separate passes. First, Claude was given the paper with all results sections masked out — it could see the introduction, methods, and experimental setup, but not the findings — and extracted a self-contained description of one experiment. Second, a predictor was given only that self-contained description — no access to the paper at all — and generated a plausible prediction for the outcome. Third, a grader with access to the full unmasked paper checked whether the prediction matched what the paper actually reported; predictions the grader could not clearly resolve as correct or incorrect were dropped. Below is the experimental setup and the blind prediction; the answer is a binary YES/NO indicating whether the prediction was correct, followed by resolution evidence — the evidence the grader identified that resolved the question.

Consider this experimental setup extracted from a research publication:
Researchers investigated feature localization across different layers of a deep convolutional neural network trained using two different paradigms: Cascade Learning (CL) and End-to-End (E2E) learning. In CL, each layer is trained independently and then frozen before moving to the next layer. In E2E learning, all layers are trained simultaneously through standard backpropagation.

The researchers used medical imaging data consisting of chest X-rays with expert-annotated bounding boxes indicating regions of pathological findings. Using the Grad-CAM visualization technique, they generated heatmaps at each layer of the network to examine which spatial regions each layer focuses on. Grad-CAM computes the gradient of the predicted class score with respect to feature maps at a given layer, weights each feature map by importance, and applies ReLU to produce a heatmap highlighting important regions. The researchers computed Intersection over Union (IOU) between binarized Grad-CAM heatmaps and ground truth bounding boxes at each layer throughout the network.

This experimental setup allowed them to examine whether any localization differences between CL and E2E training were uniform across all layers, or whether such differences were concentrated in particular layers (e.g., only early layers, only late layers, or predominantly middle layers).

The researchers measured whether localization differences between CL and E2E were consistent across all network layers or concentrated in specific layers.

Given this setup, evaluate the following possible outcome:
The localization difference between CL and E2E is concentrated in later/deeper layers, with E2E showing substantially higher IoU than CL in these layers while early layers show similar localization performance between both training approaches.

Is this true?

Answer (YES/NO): NO